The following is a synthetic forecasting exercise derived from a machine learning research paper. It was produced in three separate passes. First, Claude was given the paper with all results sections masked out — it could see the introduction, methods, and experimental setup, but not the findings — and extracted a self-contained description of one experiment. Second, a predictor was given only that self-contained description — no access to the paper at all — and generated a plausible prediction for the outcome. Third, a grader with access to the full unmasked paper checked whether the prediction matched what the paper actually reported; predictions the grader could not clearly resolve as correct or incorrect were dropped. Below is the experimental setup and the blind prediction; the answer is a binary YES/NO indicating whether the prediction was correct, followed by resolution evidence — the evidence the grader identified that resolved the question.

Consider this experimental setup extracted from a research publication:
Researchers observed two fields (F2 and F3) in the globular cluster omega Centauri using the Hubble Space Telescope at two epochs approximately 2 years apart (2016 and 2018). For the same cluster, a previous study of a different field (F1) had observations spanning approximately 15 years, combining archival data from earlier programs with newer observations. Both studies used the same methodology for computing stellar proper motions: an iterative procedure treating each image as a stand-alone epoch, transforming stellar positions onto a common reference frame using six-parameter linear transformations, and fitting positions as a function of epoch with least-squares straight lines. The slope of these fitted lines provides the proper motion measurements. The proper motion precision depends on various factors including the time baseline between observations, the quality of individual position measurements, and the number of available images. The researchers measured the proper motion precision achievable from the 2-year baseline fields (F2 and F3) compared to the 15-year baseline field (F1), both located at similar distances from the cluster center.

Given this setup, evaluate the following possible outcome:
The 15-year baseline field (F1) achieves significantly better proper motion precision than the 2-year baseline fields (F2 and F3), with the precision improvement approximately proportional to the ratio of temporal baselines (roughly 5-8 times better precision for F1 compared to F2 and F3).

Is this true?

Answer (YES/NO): YES